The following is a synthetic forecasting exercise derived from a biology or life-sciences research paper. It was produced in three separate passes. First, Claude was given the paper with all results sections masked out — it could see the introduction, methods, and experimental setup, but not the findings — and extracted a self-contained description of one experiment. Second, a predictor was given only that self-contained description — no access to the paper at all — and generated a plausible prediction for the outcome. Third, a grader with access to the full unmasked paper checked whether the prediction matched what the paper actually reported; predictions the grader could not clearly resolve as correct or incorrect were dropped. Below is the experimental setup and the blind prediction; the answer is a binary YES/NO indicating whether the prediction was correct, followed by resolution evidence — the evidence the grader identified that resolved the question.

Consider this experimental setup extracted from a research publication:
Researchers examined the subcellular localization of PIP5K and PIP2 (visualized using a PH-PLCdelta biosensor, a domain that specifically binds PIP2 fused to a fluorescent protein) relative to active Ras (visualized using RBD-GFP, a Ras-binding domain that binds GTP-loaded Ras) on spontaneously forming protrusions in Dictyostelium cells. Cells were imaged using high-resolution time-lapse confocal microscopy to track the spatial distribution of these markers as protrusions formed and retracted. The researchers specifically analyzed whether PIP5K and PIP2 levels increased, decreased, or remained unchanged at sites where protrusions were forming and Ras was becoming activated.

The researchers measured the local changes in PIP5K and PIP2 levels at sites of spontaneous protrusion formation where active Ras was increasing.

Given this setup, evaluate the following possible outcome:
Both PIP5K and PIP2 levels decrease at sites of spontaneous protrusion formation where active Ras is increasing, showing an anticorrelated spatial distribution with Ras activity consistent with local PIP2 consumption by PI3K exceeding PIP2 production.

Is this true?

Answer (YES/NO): NO